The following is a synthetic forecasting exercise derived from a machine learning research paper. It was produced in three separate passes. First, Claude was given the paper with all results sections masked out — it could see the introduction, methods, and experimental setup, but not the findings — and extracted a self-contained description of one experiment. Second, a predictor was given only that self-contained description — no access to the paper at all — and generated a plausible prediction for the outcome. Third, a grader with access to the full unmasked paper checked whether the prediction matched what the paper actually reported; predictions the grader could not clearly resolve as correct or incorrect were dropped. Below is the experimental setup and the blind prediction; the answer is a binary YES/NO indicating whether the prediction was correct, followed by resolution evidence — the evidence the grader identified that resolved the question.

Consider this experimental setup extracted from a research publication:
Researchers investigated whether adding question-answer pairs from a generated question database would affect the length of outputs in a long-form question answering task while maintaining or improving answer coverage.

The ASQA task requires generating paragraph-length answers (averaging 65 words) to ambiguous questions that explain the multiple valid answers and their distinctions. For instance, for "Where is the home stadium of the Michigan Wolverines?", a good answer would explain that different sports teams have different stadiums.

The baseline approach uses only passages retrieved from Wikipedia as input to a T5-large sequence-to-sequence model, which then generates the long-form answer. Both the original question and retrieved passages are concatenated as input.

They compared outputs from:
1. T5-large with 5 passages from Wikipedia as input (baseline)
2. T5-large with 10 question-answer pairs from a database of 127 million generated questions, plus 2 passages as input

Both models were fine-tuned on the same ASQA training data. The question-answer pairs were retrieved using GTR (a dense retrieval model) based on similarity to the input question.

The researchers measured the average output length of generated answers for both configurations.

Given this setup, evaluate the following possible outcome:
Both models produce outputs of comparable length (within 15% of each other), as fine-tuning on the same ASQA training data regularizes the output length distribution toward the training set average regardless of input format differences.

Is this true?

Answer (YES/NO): NO